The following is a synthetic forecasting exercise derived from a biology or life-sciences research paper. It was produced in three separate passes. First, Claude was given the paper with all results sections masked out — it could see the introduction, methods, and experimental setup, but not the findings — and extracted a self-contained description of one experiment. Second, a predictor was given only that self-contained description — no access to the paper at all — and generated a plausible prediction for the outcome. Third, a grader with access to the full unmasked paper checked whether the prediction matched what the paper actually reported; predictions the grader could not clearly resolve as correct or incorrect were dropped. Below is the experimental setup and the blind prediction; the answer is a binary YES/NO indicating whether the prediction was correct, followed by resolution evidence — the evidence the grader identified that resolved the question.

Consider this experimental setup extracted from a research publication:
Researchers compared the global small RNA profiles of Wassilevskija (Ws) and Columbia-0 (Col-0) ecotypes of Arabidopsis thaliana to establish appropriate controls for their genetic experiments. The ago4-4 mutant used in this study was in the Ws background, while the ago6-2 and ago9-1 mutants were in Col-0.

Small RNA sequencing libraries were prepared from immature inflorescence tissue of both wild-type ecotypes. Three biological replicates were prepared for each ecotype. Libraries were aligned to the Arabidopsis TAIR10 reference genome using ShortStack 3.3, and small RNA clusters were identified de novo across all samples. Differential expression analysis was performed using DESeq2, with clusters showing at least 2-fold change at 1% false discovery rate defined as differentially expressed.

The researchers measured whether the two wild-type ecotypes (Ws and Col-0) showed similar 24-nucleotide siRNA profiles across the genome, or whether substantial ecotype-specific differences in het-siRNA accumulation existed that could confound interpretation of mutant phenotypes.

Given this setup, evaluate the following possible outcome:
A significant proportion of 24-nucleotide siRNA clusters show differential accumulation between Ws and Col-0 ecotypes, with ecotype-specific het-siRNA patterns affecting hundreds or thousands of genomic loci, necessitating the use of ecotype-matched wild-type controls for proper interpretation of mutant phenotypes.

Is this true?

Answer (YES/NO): YES